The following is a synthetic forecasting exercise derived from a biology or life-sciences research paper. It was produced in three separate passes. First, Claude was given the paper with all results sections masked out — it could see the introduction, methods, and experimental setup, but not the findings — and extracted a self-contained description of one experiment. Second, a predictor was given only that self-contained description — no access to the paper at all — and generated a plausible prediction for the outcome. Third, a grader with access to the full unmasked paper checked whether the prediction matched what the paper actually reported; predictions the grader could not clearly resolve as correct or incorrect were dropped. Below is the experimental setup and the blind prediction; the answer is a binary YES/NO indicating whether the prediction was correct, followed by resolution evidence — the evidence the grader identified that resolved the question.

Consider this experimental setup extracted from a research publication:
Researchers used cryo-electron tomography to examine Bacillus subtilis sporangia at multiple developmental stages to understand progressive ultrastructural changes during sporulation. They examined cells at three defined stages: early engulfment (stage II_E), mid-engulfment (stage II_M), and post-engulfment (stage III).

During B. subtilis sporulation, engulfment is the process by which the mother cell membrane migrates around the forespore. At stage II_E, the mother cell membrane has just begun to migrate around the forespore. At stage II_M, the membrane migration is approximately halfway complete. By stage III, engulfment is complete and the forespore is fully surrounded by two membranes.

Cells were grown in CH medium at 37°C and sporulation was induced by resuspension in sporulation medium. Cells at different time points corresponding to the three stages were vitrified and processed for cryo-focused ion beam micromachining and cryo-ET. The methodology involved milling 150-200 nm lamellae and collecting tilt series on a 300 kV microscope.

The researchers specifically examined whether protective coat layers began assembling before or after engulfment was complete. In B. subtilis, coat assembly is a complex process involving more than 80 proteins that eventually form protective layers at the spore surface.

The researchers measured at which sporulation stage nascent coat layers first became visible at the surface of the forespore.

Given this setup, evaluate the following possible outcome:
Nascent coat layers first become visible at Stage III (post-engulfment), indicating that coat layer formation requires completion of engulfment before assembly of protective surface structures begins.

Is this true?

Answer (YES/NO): NO